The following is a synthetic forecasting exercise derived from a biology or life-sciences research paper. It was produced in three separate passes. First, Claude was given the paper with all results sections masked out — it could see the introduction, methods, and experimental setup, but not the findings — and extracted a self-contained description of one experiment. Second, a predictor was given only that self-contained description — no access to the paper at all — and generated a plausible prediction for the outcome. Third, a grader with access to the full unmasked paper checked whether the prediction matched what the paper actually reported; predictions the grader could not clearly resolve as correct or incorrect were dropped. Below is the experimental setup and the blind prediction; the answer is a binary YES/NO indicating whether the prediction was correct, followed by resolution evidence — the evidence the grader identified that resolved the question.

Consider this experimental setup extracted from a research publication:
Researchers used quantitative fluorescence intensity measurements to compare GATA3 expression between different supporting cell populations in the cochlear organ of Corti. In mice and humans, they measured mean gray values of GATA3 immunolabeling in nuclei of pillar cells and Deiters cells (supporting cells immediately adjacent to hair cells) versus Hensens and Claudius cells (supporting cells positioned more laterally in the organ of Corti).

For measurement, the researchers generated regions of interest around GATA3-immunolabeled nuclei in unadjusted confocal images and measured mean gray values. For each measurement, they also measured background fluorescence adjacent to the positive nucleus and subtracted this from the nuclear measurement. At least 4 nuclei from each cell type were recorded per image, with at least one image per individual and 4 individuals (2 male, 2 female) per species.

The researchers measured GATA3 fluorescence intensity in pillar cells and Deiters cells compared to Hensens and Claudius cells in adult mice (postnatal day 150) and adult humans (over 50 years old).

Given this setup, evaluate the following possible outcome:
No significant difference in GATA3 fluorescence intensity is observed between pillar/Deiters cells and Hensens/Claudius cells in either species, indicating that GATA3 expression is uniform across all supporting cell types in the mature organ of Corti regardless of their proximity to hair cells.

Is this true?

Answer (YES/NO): NO